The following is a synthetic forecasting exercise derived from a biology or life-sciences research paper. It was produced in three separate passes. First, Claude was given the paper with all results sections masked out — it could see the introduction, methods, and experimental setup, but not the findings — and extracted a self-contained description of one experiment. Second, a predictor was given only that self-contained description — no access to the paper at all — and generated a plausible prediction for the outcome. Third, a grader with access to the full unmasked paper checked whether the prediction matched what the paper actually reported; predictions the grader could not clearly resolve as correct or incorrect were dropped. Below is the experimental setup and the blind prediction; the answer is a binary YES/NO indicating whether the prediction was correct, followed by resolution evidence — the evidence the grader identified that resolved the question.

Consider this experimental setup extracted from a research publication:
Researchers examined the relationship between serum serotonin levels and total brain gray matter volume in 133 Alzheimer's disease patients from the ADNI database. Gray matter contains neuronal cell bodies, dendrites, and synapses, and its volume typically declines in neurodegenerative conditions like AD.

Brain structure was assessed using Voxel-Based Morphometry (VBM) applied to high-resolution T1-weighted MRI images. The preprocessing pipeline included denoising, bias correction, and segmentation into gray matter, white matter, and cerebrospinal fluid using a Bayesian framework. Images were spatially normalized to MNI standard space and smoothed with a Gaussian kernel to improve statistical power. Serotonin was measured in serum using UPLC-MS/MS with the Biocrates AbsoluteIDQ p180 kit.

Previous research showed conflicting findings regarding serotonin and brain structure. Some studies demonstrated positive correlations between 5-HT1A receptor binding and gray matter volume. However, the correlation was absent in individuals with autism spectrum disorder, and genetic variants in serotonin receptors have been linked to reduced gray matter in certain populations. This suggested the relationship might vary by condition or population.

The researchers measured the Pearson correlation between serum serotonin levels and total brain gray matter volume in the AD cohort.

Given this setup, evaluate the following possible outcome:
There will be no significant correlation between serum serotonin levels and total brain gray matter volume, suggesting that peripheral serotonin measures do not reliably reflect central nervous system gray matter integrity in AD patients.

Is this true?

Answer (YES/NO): NO